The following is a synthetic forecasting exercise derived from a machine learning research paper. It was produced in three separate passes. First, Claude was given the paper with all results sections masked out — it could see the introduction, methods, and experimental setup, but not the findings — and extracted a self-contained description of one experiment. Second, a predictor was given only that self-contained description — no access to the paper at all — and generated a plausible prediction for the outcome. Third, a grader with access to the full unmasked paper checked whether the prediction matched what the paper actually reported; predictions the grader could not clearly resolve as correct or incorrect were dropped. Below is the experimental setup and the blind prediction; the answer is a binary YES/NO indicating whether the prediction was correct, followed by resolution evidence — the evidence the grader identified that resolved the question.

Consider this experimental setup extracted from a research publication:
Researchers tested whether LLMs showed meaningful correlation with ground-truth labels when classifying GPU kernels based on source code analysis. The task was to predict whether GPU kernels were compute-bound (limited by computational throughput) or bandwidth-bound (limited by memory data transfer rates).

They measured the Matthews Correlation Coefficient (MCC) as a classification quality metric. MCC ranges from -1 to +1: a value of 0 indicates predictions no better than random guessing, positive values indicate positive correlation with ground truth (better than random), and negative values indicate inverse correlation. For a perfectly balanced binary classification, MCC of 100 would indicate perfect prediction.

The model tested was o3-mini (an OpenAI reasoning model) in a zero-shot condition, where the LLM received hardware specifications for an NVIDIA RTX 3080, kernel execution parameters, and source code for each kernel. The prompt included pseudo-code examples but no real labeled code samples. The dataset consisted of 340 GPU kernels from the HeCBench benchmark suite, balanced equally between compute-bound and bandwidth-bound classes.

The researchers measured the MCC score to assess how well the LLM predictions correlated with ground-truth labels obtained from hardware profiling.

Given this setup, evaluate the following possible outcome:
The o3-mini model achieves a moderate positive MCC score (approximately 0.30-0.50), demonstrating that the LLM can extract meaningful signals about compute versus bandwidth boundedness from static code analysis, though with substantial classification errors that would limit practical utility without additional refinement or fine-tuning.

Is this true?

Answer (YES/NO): NO